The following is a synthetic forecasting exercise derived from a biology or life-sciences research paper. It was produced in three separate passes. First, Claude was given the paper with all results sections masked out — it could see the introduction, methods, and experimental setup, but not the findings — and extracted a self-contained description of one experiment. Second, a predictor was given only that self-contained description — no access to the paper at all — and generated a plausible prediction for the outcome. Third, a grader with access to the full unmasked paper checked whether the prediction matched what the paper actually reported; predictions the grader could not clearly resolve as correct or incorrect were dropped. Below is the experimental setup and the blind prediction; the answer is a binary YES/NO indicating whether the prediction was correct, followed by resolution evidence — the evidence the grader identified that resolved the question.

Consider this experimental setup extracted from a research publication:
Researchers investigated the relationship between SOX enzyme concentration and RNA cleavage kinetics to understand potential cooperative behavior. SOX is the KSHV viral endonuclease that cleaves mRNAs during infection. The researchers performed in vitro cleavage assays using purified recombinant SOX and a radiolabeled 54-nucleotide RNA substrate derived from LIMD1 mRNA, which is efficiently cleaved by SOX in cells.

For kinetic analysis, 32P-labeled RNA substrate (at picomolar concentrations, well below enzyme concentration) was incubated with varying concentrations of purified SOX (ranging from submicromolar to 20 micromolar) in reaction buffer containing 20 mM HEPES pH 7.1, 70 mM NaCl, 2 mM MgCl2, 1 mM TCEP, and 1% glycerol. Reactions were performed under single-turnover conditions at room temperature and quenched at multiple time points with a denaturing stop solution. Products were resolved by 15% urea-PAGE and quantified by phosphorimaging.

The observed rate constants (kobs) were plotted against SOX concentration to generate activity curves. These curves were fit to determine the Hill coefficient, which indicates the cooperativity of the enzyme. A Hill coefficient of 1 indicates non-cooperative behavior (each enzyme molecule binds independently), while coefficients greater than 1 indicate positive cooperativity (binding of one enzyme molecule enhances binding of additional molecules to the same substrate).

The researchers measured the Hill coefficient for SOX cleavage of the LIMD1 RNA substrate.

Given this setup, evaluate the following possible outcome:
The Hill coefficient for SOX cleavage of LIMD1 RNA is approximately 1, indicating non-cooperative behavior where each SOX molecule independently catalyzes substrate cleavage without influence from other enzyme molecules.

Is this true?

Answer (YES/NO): YES